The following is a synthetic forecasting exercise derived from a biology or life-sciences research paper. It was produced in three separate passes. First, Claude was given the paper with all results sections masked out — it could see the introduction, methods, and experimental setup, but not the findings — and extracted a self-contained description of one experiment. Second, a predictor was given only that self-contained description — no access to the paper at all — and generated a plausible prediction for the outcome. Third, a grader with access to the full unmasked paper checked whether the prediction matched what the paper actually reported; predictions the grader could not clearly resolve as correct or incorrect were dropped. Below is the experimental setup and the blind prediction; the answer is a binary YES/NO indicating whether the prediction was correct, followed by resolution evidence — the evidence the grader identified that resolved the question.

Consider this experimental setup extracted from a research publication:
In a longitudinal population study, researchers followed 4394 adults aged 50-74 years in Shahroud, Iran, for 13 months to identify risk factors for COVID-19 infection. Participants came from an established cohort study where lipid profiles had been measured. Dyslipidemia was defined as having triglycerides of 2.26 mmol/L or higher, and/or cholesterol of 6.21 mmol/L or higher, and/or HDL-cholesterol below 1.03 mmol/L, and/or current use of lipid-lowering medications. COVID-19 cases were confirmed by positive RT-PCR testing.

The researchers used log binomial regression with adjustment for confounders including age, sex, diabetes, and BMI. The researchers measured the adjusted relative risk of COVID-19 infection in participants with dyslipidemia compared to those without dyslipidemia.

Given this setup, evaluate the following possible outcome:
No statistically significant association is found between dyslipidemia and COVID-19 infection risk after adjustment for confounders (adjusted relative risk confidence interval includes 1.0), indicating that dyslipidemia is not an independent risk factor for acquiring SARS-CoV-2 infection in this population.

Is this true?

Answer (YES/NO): YES